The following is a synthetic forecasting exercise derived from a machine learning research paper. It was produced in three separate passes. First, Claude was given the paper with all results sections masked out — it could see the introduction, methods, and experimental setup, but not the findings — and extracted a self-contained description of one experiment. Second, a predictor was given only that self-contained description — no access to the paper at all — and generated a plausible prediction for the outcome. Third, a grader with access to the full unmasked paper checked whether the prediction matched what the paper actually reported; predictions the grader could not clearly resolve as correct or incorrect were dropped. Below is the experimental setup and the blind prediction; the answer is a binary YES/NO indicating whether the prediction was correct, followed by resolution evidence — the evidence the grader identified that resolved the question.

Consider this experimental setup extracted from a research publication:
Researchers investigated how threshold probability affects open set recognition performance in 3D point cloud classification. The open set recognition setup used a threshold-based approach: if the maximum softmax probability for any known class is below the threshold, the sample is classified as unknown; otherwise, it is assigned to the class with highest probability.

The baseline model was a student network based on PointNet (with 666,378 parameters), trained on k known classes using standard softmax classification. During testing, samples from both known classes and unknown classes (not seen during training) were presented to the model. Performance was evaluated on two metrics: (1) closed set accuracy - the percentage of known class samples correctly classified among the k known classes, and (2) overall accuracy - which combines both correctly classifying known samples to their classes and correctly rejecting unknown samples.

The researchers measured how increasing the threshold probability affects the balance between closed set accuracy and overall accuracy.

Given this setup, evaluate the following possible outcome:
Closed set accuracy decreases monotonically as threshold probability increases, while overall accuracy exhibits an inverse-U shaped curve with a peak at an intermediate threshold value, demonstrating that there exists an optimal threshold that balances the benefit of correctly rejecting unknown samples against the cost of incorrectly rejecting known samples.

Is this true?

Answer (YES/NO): NO